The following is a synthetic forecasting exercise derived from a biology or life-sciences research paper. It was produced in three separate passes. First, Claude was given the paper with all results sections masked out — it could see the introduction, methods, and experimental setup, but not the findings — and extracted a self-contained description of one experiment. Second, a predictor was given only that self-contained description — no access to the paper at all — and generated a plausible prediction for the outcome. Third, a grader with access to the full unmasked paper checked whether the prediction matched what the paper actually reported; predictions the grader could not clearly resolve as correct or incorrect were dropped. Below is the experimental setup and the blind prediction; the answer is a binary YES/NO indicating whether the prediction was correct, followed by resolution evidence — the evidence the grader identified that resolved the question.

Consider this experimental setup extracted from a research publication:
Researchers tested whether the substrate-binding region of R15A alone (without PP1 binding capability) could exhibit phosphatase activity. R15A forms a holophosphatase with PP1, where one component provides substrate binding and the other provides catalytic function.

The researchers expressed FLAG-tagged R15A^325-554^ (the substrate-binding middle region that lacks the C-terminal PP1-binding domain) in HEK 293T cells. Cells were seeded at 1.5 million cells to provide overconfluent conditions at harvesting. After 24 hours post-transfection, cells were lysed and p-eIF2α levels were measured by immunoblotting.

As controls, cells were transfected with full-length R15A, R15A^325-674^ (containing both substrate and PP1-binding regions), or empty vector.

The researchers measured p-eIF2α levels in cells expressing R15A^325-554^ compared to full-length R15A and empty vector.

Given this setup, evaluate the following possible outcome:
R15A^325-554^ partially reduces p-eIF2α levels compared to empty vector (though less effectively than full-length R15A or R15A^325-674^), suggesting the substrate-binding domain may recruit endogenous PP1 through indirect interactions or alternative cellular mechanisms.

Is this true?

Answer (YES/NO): NO